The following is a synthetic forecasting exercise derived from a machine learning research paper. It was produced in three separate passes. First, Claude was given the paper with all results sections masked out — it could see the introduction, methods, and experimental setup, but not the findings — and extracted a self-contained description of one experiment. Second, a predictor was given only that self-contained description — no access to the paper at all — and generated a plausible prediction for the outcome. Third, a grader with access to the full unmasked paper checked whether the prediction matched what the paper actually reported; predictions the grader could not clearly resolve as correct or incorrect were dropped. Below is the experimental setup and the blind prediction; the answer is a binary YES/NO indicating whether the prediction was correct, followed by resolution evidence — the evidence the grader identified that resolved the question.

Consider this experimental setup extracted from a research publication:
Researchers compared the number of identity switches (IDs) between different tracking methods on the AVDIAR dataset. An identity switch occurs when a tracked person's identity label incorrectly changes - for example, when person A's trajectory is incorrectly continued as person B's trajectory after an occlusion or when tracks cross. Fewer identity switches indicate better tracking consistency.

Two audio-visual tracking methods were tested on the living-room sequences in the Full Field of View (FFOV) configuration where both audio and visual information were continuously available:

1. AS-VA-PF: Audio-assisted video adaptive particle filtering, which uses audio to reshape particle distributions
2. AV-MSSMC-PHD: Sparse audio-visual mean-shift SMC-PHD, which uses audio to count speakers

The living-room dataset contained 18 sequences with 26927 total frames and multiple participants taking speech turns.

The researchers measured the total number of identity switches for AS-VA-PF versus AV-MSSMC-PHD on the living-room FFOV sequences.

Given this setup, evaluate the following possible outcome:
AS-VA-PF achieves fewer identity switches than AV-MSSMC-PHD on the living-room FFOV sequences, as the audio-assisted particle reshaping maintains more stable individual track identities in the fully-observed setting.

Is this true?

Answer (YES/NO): NO